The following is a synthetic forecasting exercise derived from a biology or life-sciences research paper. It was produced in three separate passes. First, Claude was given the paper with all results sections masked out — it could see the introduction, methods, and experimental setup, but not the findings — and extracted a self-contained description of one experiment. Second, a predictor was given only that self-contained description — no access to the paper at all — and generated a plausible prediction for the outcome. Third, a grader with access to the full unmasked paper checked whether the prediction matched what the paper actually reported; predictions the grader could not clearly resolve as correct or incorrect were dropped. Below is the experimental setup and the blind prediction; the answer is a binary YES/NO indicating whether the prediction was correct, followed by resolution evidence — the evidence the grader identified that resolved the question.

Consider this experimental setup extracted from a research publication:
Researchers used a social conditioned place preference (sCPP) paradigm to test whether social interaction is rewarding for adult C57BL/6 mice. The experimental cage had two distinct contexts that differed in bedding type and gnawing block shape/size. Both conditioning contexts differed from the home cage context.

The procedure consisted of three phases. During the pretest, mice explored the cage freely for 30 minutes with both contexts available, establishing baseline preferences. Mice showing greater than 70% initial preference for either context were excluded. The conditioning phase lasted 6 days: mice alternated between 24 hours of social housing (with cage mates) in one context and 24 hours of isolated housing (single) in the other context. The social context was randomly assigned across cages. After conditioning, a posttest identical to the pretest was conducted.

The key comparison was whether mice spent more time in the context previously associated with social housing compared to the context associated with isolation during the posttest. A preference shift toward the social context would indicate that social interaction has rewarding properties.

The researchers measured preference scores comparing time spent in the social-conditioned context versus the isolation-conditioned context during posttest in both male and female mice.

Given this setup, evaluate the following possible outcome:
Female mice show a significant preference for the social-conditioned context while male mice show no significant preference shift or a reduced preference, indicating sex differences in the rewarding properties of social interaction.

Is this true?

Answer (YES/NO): NO